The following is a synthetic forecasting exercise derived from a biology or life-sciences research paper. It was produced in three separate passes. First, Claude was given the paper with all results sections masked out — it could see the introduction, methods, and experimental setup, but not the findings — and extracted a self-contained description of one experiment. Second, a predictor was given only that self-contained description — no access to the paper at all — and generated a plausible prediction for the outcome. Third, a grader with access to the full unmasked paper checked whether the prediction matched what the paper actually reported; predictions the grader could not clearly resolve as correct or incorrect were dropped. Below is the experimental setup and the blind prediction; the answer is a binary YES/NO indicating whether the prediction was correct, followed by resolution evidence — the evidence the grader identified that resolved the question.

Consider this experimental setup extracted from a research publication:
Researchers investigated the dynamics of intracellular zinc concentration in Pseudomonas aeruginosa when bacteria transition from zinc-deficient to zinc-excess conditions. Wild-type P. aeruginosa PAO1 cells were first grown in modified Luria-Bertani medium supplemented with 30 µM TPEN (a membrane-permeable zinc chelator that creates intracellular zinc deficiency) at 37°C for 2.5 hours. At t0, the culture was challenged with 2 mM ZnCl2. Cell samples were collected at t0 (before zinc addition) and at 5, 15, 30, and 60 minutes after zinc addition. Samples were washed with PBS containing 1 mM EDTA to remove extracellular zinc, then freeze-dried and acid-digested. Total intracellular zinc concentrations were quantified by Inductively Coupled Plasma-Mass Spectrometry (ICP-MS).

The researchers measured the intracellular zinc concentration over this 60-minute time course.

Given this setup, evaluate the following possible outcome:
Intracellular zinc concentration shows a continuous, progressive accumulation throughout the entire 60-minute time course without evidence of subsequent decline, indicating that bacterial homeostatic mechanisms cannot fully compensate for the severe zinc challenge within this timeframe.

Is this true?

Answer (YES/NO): NO